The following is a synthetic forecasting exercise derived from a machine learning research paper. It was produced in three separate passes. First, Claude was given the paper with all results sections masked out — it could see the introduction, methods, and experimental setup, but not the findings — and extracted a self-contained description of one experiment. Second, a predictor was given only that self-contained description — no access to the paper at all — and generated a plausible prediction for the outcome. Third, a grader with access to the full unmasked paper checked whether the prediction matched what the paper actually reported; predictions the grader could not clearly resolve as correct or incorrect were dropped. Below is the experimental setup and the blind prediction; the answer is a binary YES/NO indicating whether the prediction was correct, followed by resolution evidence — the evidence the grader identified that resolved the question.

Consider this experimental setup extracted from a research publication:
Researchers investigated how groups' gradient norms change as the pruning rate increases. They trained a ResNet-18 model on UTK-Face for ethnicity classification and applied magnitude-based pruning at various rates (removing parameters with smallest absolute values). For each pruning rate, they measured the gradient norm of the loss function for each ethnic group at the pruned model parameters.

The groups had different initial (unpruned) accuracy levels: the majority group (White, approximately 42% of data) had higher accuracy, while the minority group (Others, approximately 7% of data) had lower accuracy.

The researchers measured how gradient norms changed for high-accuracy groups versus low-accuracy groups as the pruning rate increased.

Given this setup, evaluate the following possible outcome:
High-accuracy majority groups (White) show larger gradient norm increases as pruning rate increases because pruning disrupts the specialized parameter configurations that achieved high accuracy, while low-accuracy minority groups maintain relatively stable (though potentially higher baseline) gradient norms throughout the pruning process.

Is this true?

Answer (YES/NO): NO